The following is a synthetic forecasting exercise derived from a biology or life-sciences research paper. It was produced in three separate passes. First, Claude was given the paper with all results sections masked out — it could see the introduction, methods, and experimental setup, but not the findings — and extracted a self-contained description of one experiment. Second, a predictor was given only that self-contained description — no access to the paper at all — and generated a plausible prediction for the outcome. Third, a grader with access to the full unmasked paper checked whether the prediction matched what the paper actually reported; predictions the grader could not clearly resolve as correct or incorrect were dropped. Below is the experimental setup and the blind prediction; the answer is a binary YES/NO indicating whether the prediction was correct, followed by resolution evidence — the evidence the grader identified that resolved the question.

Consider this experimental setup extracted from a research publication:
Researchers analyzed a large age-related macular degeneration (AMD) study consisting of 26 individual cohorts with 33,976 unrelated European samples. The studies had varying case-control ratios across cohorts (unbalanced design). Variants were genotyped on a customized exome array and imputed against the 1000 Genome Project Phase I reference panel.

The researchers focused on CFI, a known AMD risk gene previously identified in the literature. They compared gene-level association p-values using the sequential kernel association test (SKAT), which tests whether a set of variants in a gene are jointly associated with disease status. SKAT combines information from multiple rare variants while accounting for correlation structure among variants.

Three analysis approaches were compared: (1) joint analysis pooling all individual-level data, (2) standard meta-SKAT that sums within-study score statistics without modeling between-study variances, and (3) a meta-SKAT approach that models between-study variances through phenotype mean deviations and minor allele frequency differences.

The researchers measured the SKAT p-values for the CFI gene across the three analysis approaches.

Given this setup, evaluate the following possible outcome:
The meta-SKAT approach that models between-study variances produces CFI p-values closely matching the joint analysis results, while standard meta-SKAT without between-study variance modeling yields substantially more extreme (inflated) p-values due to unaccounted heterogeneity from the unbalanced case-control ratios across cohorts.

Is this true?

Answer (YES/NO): NO